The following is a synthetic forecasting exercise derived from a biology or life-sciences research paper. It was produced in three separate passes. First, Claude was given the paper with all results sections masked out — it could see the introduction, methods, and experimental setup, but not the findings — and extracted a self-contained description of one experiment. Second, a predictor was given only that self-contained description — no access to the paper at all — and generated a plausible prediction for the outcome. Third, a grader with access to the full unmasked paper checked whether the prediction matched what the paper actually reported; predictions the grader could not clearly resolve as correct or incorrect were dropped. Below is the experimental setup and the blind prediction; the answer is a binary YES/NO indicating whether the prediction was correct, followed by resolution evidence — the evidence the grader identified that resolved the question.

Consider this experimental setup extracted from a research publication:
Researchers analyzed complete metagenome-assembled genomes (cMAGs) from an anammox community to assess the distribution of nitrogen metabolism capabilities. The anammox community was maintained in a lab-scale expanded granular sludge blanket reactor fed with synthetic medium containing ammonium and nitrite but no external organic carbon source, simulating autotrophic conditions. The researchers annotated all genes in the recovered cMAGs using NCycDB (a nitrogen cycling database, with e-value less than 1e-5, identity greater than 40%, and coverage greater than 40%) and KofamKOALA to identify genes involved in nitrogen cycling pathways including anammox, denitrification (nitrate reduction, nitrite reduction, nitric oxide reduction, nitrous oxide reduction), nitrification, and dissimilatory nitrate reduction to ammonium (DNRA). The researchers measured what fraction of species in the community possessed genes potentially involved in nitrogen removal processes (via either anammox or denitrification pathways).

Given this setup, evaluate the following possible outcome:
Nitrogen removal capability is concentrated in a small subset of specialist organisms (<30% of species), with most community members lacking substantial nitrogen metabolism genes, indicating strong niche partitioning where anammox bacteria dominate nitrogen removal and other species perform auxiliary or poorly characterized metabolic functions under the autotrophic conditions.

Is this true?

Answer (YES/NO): NO